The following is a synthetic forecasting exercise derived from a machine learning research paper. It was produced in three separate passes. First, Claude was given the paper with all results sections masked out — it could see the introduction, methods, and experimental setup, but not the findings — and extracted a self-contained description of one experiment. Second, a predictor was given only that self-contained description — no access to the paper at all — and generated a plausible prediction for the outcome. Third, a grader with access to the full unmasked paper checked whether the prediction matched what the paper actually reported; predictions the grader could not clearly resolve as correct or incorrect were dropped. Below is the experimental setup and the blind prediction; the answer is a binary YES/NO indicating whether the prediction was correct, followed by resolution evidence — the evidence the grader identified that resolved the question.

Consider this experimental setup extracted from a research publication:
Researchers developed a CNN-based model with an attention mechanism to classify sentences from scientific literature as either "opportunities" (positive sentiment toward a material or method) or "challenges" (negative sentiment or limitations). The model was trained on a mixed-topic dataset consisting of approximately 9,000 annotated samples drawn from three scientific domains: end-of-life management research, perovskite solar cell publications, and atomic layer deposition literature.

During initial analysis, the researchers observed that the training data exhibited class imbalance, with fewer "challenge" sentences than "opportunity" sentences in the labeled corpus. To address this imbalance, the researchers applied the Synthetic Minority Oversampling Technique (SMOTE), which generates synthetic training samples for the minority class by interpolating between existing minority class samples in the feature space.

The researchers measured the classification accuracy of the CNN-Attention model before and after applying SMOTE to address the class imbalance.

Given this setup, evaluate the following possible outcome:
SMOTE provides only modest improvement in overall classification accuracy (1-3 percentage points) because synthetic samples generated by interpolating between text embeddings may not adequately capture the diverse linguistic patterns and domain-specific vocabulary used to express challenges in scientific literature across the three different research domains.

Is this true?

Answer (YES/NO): YES